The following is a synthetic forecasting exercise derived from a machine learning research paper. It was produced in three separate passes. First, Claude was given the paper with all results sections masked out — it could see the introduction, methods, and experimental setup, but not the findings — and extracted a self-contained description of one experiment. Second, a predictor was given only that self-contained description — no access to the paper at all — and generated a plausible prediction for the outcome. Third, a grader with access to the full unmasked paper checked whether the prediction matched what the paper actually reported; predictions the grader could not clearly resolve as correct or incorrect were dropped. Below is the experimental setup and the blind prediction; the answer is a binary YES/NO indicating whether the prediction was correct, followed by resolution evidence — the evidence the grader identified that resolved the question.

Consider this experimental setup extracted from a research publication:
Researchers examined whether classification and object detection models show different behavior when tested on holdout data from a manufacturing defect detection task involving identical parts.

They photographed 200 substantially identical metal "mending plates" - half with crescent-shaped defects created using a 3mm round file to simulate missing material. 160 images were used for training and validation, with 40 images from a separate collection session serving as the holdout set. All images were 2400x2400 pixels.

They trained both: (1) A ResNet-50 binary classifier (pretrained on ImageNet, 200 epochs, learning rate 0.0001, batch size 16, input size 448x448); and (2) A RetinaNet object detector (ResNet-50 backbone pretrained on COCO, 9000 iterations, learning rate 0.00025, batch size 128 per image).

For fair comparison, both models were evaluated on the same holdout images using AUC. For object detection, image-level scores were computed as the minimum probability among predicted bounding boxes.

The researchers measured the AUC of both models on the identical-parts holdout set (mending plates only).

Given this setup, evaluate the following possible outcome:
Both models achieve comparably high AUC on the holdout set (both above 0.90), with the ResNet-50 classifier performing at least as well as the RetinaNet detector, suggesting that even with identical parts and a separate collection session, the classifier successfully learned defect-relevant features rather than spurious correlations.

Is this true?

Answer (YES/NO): NO